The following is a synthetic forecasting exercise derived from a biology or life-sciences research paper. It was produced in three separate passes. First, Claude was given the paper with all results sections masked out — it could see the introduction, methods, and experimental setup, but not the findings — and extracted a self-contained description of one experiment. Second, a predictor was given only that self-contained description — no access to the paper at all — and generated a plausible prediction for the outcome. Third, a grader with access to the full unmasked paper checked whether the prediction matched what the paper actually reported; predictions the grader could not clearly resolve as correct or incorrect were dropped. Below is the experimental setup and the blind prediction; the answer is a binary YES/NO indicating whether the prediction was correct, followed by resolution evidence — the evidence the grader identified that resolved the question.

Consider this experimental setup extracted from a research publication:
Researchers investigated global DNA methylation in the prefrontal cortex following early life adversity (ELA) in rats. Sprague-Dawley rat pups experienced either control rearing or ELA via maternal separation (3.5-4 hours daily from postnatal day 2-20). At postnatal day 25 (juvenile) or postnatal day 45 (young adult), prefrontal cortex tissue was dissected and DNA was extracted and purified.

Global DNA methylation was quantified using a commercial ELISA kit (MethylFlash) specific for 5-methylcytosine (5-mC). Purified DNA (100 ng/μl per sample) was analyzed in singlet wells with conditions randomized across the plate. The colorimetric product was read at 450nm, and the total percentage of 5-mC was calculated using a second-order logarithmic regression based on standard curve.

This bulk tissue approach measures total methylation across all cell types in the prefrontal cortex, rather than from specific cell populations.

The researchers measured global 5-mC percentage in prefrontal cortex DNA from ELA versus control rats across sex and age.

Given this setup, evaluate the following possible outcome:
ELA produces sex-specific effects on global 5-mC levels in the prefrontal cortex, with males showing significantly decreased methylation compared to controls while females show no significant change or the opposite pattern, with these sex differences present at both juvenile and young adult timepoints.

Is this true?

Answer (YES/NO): NO